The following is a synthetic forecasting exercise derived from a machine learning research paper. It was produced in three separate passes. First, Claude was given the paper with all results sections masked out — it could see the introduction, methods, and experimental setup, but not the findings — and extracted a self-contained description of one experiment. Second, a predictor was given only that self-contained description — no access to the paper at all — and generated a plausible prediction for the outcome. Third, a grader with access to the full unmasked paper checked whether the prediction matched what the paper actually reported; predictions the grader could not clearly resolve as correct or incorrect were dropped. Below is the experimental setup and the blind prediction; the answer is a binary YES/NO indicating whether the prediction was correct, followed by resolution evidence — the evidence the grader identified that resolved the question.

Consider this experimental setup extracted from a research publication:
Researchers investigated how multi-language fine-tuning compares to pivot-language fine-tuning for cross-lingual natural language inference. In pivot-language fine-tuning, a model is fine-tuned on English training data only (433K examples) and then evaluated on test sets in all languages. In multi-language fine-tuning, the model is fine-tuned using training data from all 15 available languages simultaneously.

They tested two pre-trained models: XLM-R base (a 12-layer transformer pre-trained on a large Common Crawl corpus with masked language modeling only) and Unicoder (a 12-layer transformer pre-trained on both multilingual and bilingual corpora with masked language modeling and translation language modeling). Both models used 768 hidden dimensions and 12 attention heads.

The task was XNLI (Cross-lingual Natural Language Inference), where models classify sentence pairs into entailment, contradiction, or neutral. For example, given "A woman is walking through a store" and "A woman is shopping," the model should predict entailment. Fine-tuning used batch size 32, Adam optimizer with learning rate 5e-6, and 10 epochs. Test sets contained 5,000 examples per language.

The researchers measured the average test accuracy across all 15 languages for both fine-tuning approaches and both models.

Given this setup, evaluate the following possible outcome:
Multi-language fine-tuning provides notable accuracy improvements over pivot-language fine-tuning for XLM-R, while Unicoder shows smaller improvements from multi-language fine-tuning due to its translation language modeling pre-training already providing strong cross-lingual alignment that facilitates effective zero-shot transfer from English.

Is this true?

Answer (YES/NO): YES